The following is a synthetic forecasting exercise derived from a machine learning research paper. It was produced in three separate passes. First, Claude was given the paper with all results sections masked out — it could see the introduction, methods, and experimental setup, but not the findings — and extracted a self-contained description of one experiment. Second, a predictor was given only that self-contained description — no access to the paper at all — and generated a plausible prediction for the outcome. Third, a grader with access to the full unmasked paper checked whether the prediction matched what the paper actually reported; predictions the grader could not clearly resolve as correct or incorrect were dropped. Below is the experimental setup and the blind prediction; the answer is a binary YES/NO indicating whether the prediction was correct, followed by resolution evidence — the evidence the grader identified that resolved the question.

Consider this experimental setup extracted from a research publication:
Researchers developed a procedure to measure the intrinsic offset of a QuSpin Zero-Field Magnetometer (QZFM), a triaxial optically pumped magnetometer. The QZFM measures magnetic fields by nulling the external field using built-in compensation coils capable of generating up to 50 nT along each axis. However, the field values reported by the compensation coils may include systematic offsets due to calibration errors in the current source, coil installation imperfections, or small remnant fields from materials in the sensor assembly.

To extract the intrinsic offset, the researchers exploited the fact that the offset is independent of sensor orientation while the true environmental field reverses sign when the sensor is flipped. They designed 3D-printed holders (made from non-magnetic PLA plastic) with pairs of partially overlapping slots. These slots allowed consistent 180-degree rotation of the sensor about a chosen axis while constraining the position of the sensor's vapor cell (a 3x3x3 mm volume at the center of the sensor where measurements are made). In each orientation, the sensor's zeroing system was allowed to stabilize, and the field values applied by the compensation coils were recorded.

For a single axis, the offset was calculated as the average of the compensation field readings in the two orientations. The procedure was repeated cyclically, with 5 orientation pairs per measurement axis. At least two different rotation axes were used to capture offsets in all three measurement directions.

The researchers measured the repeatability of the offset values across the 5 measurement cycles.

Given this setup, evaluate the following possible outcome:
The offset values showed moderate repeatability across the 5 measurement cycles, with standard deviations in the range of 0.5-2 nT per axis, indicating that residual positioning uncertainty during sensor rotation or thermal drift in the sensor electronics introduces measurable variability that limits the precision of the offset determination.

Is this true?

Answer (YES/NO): NO